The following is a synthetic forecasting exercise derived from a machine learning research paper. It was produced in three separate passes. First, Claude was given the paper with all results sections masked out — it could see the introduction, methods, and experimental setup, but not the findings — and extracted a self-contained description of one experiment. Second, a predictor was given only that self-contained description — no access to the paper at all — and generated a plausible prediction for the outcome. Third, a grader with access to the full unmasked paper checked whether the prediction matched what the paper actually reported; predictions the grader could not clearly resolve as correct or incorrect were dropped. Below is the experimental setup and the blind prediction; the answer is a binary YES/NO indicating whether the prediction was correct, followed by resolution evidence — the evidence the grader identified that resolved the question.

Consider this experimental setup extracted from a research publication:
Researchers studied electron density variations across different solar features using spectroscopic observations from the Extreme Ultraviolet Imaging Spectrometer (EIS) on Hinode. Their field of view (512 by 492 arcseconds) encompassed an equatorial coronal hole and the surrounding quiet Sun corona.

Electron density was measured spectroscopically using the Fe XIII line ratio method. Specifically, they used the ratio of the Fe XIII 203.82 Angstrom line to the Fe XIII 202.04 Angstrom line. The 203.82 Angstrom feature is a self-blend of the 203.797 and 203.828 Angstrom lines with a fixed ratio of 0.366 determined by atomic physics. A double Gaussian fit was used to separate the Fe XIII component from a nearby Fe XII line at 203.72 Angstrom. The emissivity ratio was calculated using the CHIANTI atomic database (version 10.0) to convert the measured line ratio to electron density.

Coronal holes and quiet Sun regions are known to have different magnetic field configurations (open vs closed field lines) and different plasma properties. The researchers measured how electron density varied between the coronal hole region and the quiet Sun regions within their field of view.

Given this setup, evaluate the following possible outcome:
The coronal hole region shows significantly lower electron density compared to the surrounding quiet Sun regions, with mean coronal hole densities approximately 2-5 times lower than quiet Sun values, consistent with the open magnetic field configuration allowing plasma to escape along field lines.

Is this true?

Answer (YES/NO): NO